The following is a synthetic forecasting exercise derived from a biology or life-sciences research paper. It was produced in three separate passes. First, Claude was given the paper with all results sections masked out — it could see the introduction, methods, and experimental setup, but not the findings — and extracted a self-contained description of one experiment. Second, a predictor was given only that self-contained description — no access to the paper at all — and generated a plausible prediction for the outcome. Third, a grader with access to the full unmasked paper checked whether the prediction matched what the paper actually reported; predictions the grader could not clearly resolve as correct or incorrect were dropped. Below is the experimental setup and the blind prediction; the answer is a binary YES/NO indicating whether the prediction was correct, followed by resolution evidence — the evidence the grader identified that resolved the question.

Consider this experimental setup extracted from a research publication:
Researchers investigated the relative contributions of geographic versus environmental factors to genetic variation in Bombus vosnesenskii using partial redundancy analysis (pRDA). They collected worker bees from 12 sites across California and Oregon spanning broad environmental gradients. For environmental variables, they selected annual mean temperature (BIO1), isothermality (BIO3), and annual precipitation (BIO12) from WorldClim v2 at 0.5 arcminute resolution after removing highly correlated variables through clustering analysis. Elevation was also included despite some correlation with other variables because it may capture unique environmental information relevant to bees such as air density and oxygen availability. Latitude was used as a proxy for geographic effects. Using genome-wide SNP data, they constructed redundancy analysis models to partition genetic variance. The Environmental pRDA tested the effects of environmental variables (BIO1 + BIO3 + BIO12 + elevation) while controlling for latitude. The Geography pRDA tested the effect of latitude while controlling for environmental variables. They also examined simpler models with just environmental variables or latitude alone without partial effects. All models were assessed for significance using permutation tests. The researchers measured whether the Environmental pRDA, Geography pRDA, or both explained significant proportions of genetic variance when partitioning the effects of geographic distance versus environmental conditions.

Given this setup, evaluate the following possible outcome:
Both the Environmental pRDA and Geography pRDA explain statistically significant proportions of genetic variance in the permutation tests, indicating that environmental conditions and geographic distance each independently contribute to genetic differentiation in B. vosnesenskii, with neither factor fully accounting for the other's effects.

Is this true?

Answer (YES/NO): NO